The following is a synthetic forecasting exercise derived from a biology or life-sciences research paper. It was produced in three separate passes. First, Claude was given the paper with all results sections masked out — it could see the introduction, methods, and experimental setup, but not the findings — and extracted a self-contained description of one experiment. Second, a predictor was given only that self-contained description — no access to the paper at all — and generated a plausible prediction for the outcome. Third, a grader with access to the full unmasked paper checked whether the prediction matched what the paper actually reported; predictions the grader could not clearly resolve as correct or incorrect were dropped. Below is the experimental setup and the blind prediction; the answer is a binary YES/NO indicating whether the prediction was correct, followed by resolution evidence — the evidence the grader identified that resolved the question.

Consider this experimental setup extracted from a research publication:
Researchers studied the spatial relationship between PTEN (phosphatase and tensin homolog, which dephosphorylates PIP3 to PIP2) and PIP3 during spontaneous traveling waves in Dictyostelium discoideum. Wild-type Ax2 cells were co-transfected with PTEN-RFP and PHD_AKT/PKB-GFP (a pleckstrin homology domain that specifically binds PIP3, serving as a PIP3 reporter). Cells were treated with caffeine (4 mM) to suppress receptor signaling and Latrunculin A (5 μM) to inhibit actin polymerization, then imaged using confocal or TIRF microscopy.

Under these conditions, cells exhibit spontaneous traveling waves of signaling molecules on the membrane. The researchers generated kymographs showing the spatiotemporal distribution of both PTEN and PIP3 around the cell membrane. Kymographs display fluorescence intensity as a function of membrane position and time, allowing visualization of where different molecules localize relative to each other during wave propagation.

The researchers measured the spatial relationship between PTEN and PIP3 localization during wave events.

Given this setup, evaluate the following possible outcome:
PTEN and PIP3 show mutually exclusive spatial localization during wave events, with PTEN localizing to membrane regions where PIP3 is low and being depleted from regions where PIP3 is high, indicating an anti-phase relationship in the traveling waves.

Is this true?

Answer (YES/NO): YES